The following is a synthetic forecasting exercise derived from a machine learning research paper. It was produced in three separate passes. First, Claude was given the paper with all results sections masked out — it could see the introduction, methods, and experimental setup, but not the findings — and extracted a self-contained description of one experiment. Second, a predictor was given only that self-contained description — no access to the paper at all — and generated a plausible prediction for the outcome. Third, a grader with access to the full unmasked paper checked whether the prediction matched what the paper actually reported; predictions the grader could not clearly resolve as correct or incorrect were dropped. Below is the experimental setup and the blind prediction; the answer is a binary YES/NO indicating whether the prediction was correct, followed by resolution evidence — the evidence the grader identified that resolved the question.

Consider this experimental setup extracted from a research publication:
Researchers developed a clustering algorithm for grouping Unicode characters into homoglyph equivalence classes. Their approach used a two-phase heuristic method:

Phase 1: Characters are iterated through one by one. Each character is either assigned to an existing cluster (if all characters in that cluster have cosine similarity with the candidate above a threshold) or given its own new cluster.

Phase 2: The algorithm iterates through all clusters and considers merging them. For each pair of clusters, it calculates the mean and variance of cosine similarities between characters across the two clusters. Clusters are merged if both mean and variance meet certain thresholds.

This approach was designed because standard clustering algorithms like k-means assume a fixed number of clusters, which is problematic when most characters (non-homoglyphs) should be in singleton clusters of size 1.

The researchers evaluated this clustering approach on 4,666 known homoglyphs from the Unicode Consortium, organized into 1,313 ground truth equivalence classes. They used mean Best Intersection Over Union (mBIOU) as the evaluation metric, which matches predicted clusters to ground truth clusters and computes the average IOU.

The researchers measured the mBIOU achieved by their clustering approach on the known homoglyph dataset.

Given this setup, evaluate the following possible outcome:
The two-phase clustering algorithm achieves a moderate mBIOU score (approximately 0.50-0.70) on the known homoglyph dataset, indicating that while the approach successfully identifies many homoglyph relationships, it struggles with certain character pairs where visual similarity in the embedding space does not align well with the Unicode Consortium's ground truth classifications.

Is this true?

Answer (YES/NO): YES